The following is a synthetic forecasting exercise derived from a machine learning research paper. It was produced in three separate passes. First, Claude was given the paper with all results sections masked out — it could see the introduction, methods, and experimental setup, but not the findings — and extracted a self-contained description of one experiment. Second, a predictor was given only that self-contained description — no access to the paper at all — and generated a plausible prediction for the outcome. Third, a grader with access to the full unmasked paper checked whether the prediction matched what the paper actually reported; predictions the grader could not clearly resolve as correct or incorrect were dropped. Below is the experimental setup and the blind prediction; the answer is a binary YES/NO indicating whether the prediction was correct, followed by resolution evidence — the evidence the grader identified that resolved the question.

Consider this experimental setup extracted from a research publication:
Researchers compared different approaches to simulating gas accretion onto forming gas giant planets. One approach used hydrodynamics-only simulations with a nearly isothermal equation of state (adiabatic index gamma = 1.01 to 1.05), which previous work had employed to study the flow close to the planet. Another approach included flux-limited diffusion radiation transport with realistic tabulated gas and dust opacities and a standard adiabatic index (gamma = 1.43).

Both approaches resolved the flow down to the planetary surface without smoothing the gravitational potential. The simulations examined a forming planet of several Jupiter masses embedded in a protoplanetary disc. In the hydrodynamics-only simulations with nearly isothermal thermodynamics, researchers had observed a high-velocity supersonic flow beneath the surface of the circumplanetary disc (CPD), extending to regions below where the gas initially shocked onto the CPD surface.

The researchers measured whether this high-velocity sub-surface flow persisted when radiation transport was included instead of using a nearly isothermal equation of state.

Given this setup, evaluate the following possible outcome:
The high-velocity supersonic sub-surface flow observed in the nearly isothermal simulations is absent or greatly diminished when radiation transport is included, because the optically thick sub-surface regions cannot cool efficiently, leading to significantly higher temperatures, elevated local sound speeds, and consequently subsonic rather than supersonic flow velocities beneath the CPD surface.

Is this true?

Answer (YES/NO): NO